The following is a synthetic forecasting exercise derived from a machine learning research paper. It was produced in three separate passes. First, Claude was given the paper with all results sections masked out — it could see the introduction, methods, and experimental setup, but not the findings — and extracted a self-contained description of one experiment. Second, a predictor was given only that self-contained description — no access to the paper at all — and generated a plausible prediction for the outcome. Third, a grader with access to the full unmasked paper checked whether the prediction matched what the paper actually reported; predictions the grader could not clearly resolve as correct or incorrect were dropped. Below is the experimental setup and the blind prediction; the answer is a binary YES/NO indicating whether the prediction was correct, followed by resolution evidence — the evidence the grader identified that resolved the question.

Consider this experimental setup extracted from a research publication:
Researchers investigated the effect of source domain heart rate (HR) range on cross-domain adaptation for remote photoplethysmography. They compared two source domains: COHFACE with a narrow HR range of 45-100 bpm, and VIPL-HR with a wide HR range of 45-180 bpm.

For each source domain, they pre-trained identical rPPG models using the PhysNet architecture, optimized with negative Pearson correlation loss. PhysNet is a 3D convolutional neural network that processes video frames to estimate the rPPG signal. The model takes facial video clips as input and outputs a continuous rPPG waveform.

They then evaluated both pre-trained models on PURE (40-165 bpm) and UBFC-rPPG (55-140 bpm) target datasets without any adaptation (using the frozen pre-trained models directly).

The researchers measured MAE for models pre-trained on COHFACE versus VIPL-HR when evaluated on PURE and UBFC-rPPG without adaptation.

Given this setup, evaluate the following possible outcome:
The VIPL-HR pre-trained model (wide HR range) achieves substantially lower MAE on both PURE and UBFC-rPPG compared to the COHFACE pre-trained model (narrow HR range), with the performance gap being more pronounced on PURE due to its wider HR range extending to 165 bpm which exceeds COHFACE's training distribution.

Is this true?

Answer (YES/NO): NO